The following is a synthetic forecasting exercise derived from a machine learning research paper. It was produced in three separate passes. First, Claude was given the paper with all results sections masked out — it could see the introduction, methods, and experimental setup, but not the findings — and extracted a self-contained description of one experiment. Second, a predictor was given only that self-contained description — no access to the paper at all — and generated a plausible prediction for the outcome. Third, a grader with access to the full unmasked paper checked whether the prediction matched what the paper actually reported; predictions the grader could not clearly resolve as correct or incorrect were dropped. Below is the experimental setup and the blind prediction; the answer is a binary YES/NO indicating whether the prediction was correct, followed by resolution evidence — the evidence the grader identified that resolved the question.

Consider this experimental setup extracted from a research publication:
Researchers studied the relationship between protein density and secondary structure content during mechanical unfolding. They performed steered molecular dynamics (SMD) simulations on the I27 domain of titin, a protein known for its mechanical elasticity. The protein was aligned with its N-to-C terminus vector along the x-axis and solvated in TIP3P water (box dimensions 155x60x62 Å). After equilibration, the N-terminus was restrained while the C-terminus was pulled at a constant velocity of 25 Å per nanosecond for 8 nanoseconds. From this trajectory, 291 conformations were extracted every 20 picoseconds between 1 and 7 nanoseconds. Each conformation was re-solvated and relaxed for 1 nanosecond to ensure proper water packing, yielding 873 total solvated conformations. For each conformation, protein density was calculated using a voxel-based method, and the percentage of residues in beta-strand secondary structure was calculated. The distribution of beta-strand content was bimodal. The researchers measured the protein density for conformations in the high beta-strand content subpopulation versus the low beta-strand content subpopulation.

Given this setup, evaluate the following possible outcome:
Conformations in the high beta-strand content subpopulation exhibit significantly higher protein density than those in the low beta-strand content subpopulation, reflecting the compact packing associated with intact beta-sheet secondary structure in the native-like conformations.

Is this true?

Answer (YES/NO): YES